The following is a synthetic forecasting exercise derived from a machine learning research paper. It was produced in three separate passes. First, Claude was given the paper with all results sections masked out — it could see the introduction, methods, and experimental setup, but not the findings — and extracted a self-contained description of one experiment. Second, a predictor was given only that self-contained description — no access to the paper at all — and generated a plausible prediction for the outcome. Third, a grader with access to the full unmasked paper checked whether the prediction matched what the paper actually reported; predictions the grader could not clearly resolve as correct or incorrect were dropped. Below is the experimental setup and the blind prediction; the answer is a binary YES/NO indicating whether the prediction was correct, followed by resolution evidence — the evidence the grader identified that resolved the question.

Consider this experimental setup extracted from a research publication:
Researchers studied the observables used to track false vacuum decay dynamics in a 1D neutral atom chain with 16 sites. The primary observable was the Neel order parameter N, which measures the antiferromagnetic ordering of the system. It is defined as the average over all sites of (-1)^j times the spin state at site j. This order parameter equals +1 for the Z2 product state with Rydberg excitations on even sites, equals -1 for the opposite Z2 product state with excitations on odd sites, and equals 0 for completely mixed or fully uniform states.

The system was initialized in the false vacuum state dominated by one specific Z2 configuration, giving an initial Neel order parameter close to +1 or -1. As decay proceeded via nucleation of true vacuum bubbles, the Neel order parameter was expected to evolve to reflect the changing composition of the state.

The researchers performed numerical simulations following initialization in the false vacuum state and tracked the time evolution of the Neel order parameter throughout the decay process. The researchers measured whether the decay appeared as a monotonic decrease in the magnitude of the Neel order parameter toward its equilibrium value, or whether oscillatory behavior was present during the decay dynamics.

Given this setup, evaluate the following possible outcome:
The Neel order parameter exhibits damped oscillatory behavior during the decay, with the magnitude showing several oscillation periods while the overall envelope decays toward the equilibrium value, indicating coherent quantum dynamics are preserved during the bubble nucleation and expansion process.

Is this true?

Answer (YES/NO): NO